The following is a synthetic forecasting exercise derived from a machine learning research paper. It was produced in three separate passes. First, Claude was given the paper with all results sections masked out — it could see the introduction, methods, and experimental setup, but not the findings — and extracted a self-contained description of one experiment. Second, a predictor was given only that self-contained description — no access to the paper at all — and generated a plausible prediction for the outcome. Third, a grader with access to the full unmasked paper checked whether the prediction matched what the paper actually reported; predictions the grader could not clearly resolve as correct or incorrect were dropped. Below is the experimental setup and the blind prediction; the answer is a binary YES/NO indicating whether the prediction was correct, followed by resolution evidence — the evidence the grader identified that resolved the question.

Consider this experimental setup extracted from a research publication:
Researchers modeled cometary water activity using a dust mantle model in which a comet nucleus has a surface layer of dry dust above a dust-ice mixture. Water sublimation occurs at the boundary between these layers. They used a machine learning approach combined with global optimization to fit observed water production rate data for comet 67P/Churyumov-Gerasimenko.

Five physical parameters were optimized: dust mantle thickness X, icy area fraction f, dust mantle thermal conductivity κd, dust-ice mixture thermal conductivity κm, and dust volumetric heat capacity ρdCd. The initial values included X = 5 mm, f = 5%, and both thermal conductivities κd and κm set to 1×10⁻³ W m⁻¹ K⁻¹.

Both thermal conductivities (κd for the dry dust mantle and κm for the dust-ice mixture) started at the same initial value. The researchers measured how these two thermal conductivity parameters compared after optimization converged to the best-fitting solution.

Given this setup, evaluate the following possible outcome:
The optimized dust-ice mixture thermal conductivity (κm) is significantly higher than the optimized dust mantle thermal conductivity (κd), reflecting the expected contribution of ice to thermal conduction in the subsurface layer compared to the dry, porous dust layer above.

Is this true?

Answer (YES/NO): NO